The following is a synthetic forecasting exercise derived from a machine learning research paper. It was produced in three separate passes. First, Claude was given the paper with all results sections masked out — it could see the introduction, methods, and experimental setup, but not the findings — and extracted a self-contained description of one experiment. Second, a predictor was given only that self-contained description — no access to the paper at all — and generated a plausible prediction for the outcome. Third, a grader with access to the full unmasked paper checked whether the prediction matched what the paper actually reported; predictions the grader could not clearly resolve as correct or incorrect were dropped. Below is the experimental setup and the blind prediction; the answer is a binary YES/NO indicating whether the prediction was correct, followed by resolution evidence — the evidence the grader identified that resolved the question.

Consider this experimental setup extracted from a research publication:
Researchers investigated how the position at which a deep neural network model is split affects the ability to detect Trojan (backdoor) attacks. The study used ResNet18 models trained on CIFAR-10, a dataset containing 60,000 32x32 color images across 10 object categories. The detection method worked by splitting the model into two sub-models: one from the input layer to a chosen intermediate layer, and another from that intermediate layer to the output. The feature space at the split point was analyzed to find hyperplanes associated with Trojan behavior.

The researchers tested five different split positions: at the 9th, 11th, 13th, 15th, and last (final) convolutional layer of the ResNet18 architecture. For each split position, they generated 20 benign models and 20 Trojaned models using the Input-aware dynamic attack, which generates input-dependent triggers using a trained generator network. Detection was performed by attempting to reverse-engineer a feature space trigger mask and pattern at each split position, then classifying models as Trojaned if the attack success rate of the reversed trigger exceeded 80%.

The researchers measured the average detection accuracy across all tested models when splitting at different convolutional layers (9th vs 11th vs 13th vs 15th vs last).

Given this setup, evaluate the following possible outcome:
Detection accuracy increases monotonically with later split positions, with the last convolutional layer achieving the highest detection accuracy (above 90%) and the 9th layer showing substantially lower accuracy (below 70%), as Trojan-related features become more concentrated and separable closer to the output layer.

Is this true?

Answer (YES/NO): NO